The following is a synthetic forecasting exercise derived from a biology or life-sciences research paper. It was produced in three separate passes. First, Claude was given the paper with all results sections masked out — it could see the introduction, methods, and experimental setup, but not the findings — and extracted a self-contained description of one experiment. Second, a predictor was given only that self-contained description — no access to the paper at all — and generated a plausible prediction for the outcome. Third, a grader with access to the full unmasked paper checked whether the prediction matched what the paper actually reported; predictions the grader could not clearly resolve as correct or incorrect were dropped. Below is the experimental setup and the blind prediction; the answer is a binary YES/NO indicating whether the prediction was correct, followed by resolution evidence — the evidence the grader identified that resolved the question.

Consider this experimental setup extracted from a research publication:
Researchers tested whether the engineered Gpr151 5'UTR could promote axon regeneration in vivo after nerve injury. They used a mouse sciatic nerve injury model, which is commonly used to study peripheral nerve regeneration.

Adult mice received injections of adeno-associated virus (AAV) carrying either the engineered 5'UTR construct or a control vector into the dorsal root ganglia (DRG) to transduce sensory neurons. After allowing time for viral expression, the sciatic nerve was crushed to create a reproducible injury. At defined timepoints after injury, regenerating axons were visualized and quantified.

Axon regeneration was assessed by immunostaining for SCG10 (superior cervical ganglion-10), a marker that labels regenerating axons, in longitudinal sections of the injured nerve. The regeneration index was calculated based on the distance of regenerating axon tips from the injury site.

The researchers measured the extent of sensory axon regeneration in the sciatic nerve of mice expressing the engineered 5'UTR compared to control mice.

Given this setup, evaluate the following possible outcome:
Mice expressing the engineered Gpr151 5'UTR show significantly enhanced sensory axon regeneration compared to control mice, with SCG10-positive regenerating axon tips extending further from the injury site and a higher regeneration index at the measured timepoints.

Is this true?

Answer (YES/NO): YES